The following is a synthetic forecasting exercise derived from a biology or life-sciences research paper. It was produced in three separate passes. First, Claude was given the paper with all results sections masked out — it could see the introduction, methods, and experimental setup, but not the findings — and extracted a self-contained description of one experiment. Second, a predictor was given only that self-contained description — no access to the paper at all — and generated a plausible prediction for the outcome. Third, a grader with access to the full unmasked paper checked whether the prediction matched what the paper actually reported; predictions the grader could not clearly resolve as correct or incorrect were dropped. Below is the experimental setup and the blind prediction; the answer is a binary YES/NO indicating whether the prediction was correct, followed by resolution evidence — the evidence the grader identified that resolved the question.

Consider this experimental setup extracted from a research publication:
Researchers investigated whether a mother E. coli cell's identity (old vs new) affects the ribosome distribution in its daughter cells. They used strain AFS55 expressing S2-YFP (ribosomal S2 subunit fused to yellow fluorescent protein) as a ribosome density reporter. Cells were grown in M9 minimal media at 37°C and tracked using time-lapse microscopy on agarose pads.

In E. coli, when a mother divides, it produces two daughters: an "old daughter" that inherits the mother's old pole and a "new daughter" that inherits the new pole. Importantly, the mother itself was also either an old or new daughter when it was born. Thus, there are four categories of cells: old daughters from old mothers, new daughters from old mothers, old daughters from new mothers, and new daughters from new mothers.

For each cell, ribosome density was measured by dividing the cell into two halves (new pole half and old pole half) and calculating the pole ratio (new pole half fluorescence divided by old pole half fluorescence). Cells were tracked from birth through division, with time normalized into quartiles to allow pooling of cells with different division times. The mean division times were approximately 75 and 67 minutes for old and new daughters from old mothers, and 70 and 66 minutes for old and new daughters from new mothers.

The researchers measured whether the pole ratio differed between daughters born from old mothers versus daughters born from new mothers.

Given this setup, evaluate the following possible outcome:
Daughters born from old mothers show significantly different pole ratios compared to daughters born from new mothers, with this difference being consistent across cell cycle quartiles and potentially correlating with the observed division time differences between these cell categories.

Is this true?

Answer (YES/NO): NO